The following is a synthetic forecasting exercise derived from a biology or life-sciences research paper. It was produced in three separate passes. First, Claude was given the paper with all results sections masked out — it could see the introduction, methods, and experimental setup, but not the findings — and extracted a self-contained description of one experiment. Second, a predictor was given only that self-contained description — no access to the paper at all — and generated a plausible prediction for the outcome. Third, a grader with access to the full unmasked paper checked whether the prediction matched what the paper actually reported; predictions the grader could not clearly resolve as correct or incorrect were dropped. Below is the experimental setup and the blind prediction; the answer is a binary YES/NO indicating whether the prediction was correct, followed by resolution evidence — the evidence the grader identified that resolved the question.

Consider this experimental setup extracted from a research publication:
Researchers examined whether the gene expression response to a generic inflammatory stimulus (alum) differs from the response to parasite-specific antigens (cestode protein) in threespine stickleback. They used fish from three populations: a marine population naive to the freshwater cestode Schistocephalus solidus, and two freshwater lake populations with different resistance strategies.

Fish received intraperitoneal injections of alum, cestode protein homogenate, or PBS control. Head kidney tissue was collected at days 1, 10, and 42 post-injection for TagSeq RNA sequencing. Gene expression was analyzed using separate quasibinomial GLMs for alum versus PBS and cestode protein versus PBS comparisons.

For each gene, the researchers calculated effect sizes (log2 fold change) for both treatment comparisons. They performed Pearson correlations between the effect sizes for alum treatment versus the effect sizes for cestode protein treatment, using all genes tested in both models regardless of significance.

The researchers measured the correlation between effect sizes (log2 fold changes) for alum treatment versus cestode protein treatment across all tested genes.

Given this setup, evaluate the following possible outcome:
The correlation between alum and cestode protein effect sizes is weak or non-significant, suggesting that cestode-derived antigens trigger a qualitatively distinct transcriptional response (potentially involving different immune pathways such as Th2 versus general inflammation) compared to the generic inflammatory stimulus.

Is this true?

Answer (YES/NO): NO